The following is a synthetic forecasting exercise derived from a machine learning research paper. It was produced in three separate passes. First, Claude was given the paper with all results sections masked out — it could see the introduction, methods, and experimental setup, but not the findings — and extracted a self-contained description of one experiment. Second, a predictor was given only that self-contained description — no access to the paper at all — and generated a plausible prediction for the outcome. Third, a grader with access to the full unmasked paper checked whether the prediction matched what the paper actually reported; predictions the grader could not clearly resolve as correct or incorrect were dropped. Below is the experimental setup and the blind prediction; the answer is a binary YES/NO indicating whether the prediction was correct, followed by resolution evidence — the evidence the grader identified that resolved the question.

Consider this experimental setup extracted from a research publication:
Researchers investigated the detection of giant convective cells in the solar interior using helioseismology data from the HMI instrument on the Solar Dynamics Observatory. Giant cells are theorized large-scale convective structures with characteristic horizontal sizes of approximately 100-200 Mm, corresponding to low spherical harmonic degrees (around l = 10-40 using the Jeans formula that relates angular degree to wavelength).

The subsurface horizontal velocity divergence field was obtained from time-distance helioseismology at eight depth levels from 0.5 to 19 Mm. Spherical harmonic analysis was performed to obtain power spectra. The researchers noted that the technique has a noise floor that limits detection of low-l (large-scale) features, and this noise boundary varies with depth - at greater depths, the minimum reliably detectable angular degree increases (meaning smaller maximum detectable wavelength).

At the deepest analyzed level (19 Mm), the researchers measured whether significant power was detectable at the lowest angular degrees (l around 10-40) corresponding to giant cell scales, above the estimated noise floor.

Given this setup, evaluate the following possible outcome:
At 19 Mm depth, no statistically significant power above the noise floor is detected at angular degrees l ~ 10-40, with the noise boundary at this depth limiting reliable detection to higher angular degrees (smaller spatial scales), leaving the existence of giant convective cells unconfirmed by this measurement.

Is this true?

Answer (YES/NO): NO